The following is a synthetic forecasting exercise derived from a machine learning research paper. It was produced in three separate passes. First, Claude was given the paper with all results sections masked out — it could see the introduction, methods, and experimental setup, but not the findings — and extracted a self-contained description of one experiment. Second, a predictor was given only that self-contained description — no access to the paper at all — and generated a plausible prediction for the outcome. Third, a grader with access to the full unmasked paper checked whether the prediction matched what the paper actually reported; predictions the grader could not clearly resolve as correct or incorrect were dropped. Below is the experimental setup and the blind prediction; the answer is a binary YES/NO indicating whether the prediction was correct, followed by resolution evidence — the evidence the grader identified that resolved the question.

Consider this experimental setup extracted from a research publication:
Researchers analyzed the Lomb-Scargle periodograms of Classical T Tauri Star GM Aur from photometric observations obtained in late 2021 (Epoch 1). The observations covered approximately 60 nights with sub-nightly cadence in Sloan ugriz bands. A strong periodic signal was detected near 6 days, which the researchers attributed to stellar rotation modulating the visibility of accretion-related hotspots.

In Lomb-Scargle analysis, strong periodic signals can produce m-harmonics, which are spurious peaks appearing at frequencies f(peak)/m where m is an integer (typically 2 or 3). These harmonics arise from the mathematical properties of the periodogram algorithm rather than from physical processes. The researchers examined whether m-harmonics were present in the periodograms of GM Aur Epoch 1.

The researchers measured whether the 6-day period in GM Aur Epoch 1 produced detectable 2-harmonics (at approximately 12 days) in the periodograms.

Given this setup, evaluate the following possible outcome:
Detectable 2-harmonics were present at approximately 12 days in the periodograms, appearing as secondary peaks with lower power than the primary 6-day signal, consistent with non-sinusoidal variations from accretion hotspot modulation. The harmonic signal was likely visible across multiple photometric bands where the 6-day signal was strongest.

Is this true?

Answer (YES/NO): YES